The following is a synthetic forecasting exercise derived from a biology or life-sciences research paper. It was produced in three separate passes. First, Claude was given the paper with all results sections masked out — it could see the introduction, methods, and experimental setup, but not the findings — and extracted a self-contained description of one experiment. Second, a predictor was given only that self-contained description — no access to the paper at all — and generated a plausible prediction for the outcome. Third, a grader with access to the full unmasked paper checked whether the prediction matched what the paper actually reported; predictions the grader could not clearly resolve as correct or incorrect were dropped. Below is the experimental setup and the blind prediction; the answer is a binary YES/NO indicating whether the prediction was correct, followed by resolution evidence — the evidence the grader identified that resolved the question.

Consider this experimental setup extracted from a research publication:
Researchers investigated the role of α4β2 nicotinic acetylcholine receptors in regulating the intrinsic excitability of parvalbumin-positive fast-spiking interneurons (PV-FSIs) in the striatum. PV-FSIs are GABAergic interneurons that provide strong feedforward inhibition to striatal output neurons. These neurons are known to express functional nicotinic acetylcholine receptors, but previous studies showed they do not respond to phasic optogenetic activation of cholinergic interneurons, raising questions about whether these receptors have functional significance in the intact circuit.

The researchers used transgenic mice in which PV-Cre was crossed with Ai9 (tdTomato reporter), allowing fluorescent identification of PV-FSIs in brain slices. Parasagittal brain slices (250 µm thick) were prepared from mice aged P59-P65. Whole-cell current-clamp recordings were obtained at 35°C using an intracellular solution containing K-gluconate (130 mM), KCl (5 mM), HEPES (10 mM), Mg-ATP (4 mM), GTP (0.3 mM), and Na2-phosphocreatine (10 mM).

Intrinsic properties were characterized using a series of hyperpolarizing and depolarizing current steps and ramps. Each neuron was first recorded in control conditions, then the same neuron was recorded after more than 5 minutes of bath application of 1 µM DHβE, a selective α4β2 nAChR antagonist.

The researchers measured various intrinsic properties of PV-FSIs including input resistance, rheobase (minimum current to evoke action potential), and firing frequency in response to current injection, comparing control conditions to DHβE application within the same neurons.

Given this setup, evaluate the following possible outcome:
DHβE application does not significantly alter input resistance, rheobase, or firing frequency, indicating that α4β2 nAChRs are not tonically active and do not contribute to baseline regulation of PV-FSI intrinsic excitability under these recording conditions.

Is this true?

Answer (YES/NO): NO